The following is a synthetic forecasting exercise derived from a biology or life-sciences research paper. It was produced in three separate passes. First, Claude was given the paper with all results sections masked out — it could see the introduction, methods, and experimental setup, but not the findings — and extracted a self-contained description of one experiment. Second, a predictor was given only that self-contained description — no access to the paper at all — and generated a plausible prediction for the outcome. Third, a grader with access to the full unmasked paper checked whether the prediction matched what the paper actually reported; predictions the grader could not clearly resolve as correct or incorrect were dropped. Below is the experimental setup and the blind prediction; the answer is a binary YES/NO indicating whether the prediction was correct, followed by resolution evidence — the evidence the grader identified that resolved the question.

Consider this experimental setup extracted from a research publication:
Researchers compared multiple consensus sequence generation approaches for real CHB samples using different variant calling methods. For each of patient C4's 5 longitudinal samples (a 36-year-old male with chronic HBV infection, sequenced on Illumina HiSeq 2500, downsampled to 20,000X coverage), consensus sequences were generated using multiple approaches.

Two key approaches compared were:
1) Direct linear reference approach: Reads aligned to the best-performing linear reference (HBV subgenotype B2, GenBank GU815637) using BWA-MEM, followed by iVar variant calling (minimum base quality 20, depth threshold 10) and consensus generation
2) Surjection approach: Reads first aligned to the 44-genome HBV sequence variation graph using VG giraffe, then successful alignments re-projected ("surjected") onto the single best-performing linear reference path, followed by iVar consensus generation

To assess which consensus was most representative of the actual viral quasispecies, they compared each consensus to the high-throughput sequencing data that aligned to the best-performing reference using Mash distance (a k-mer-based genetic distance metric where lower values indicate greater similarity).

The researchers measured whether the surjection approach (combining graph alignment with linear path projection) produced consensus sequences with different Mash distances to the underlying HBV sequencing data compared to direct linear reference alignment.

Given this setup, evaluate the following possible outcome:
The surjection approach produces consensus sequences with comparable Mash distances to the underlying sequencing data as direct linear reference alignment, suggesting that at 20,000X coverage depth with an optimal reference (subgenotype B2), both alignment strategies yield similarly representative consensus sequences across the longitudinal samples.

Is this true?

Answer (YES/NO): YES